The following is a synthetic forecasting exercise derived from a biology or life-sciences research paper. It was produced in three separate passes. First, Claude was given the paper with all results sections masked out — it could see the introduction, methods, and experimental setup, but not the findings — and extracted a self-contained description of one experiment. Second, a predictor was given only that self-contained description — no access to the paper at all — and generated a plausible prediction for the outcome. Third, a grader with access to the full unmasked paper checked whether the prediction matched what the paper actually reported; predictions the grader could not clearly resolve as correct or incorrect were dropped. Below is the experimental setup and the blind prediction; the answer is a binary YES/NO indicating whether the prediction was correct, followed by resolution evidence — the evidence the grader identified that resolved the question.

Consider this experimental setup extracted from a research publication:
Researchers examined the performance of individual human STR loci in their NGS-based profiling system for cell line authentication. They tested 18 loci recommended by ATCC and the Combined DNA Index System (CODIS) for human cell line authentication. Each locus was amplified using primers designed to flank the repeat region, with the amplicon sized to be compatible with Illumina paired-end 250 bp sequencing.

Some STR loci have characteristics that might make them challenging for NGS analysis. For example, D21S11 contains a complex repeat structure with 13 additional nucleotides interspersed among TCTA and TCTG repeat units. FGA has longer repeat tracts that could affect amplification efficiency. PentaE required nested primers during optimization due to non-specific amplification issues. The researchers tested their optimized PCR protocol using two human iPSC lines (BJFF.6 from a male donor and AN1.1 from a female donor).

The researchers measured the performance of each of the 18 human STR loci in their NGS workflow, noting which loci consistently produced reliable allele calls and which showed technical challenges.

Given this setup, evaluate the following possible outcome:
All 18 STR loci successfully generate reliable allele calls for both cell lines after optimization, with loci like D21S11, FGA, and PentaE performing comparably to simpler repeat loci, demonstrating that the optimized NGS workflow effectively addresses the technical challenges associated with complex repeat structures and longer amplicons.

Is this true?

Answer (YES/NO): NO